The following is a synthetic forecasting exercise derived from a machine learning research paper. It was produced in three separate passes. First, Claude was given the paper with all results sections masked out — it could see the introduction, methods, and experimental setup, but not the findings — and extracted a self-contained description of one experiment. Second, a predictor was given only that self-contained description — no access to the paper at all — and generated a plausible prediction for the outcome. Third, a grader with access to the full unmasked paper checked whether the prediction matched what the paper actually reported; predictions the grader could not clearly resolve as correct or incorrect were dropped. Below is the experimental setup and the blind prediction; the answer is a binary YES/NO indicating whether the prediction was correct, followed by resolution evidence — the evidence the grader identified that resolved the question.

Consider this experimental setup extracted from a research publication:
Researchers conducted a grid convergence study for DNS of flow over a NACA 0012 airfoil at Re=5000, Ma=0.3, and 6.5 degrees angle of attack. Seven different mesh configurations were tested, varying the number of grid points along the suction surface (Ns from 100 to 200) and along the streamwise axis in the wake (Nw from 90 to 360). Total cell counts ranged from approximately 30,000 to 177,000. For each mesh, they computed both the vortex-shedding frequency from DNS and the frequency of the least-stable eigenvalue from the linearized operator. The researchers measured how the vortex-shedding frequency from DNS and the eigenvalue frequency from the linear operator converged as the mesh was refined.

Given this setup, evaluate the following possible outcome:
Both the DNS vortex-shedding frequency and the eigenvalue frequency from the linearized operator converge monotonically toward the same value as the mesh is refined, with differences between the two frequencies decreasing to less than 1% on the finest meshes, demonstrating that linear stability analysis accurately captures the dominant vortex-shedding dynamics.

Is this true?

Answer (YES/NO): NO